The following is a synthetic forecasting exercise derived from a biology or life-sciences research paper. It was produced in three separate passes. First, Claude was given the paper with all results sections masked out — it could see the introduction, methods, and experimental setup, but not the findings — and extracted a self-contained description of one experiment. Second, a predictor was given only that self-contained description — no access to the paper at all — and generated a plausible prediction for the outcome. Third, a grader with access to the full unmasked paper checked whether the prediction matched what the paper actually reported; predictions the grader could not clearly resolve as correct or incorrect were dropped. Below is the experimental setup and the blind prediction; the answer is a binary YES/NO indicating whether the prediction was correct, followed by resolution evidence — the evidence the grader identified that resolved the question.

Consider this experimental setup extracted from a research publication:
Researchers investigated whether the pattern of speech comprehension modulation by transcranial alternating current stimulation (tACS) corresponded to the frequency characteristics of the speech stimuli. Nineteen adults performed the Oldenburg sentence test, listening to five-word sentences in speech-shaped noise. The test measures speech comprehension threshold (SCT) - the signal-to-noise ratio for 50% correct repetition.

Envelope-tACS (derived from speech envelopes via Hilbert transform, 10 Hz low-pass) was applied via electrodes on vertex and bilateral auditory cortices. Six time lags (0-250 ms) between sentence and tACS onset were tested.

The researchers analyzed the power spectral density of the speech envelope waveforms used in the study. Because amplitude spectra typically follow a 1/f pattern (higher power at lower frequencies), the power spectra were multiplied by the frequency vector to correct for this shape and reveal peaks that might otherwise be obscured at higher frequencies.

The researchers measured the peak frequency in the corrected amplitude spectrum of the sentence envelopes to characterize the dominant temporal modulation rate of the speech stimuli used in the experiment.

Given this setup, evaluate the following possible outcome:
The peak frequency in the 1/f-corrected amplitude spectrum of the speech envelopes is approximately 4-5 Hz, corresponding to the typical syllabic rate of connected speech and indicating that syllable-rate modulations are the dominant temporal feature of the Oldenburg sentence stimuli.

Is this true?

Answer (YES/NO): NO